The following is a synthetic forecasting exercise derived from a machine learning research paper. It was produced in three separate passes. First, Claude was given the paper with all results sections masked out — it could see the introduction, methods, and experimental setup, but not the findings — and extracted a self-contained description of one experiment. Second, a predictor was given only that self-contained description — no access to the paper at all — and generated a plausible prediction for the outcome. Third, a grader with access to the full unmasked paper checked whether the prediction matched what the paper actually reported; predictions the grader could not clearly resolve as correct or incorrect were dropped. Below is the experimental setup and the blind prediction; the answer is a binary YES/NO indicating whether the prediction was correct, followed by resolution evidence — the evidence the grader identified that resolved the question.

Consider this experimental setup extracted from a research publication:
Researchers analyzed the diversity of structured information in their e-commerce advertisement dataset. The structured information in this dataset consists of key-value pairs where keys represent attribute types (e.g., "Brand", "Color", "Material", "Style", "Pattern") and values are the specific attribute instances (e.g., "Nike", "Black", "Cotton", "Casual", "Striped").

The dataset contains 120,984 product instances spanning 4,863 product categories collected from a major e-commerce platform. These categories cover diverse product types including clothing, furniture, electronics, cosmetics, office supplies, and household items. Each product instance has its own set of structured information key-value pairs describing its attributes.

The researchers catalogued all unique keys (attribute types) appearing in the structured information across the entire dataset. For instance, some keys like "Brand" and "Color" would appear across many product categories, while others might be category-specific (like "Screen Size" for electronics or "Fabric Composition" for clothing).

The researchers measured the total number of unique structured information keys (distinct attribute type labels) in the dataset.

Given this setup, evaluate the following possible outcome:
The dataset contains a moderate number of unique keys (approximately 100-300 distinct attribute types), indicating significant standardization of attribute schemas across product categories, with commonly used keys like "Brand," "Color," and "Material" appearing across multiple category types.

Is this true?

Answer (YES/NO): NO